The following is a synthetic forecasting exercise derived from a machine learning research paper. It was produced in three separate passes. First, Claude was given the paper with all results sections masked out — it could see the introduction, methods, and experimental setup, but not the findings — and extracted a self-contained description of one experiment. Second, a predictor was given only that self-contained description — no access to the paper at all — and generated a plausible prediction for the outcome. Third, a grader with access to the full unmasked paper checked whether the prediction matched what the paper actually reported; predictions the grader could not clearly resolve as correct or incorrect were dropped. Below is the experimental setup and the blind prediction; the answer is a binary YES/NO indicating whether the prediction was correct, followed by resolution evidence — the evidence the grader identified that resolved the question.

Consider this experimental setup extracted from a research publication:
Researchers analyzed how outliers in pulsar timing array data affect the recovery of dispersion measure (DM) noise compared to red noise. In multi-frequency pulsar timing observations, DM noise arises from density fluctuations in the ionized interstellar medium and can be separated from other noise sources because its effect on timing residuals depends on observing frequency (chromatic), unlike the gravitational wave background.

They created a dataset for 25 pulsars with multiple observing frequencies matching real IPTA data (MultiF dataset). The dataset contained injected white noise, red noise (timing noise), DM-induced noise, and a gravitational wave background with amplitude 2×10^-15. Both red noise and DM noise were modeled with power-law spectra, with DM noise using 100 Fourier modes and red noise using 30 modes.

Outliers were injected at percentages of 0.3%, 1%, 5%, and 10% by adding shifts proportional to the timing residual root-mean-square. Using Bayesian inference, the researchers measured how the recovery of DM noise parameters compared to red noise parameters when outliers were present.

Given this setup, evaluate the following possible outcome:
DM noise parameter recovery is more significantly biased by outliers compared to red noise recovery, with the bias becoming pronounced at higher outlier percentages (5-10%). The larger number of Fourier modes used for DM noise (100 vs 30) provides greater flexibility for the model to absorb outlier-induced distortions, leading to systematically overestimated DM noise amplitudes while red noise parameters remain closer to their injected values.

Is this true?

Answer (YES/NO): NO